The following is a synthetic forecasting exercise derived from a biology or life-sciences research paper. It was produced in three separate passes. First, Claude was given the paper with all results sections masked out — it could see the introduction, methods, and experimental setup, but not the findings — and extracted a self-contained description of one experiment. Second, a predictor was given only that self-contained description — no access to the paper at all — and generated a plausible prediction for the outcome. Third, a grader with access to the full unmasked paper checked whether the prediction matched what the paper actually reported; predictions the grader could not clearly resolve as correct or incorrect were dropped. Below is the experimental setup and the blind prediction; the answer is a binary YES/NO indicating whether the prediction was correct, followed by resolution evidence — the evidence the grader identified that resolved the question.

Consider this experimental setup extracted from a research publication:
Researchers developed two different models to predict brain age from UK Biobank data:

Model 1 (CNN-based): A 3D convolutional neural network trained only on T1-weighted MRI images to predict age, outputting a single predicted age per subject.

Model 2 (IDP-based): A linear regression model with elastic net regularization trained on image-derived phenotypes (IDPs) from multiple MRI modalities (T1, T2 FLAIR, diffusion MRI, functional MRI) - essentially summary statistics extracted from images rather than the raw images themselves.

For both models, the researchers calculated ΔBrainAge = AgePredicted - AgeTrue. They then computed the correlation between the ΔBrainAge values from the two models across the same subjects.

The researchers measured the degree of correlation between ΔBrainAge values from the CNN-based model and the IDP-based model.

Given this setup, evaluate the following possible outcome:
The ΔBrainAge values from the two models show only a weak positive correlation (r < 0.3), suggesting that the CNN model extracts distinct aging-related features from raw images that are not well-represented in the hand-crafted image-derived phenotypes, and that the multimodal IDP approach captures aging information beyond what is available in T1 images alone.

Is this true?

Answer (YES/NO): NO